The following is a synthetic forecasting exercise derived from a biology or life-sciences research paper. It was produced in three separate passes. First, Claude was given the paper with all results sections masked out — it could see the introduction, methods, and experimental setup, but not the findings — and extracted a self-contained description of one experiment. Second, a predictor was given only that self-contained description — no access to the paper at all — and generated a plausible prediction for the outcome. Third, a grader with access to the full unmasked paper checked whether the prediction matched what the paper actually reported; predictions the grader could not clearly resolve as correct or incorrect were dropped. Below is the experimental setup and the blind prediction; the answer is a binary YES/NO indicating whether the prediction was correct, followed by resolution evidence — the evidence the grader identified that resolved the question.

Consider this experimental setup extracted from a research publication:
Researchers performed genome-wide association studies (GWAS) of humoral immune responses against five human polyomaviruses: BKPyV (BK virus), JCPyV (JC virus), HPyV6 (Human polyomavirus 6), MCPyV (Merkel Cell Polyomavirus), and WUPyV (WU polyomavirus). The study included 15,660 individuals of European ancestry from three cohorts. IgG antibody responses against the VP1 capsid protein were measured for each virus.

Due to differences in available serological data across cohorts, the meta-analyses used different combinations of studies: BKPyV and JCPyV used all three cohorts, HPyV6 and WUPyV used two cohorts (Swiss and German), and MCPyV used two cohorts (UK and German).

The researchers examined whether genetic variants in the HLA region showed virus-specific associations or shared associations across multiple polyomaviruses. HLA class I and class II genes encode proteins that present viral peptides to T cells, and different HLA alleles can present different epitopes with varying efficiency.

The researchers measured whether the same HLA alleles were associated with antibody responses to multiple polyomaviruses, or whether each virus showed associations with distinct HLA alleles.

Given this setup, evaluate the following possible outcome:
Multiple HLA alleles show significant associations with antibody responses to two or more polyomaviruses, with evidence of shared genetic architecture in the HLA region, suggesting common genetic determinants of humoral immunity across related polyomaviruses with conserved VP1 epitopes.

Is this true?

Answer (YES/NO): NO